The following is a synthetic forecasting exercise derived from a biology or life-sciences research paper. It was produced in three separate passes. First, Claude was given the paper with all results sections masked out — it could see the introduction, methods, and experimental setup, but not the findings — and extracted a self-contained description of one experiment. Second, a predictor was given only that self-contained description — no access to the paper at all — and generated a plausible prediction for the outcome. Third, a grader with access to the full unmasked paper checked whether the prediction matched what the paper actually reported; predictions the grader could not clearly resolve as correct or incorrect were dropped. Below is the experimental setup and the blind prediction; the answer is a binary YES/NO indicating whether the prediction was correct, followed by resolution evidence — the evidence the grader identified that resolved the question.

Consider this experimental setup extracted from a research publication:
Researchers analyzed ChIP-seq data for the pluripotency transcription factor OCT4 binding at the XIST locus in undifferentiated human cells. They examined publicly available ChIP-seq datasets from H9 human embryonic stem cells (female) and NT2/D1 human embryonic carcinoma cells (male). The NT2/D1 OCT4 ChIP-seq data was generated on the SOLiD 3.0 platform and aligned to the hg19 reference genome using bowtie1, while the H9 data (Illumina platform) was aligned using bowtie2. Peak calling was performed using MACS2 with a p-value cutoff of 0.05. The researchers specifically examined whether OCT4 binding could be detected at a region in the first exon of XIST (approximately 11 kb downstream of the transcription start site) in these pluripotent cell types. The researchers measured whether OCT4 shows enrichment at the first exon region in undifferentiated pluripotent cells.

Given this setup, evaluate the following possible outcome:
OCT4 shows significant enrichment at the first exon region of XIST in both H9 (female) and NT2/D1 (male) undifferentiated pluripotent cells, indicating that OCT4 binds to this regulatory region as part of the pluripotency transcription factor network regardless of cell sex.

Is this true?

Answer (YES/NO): YES